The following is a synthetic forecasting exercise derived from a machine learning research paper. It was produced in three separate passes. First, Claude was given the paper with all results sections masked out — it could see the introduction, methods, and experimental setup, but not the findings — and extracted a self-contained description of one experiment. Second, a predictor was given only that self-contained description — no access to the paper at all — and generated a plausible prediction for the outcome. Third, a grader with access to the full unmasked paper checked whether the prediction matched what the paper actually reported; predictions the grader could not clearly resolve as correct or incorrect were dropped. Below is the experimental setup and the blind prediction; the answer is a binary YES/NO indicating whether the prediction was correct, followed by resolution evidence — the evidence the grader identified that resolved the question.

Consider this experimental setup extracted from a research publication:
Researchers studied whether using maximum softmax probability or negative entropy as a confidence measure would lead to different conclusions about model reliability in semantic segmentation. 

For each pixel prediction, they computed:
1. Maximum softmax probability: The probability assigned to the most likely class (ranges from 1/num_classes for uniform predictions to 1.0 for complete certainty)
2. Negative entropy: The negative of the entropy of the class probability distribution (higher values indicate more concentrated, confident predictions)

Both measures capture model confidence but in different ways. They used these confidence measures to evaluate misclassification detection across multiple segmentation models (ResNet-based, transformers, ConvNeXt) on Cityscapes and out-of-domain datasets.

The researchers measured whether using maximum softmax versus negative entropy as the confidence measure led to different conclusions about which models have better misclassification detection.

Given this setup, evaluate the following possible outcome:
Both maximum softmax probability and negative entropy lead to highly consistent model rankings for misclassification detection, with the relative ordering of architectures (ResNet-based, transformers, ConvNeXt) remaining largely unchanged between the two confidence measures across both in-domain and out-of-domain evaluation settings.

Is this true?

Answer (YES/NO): YES